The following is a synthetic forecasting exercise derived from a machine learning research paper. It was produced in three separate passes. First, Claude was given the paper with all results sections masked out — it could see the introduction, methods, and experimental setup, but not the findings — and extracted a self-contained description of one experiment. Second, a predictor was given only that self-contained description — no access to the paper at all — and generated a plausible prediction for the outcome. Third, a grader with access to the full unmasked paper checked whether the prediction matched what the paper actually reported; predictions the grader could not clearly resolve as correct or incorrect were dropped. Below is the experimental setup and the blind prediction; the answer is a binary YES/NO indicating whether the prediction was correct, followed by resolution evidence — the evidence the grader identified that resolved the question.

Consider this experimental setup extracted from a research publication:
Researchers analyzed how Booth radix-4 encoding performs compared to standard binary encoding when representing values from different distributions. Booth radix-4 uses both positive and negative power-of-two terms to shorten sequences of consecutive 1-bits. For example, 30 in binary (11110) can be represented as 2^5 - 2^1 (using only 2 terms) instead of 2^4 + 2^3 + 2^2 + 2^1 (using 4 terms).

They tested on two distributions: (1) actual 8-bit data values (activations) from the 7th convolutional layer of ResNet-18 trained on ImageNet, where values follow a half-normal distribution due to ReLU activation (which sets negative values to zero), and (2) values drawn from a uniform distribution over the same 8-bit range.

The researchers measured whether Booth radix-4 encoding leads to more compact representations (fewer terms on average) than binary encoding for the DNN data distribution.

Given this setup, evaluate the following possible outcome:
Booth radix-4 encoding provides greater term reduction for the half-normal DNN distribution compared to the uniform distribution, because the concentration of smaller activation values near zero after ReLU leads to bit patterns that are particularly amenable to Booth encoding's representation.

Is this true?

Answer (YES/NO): NO